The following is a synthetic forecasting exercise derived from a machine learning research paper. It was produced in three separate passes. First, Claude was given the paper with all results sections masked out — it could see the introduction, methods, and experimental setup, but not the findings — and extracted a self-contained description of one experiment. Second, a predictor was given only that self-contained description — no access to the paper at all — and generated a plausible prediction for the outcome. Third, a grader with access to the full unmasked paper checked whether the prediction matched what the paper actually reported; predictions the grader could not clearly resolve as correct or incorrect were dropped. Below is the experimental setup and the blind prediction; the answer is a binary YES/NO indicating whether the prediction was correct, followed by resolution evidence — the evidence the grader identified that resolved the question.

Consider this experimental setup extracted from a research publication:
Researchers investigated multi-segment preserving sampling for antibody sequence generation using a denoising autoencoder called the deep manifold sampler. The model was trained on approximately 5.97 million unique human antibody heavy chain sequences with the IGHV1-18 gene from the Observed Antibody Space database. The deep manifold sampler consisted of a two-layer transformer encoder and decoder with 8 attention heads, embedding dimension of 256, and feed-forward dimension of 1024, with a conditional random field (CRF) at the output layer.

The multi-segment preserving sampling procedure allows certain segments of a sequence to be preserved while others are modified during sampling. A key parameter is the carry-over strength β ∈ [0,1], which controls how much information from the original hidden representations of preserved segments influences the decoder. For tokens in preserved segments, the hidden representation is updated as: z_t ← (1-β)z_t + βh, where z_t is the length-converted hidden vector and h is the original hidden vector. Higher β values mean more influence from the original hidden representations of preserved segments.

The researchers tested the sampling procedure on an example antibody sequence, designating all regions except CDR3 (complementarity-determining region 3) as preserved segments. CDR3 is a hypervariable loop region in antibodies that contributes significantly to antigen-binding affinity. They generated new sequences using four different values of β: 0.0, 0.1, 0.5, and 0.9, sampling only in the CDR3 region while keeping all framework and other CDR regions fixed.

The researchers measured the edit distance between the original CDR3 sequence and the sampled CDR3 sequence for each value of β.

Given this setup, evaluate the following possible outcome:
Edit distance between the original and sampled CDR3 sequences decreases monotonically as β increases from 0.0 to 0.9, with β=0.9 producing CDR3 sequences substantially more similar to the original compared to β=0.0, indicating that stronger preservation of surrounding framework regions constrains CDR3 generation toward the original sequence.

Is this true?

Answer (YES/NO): NO